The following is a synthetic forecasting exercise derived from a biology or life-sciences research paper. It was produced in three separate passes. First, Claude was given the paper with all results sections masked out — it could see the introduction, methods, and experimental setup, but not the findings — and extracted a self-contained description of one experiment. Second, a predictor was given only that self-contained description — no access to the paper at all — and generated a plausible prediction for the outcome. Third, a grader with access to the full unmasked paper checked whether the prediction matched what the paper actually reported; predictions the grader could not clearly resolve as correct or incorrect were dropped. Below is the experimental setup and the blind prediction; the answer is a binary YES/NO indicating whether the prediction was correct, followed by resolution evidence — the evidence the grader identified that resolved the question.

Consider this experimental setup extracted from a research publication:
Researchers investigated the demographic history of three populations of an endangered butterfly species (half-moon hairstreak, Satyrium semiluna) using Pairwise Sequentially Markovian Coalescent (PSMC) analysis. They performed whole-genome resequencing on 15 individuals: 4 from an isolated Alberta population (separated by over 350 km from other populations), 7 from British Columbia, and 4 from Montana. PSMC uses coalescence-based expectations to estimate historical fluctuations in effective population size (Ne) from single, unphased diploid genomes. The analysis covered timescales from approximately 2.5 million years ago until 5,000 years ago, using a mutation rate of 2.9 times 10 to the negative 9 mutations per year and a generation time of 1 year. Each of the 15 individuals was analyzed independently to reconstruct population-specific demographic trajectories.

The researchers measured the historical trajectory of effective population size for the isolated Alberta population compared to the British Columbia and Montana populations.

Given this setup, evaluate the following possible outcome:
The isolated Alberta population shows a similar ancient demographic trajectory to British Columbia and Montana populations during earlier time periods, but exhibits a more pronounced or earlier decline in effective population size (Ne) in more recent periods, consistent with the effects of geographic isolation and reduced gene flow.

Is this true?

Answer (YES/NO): NO